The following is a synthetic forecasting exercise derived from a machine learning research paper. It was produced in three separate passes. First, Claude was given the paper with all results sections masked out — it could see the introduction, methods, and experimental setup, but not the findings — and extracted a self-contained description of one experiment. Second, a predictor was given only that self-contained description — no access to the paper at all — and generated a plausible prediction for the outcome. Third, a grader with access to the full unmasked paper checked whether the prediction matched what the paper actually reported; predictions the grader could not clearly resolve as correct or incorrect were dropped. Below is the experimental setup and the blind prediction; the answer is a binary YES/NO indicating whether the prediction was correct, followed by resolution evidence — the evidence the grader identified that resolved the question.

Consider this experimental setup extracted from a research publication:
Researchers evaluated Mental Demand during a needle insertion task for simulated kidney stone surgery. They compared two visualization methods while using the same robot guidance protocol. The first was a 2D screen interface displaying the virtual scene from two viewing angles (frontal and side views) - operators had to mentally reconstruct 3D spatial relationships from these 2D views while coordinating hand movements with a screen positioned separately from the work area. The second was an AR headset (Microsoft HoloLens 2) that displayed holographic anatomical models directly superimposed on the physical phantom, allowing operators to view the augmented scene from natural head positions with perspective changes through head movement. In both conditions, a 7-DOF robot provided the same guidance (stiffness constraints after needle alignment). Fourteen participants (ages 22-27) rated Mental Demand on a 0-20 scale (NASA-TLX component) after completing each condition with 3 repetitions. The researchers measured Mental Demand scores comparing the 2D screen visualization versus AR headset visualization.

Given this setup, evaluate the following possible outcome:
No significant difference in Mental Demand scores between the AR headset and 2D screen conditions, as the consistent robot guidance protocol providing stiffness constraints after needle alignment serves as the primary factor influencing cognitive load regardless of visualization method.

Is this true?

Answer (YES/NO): YES